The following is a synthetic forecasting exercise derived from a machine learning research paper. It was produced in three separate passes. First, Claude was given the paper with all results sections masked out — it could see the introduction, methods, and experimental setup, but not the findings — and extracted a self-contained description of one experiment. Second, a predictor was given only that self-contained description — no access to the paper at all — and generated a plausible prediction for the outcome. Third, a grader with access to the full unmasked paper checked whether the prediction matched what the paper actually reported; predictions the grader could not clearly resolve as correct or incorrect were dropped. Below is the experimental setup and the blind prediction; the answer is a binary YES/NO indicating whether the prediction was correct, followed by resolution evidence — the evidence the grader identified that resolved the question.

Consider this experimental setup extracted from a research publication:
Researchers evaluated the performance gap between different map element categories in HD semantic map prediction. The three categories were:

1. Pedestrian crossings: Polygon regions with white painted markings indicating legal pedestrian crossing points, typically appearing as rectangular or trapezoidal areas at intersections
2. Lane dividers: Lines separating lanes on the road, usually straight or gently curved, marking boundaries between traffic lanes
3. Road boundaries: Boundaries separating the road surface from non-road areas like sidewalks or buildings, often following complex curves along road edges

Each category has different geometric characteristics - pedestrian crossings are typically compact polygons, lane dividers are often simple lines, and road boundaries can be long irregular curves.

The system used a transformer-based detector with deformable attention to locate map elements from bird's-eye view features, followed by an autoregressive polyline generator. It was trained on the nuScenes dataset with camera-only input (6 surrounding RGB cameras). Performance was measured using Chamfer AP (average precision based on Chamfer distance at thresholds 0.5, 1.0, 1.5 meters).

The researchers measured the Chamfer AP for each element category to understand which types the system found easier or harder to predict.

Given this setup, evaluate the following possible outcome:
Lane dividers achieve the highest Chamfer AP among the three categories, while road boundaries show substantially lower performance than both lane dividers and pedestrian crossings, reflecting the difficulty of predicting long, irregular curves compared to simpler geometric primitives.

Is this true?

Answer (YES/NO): NO